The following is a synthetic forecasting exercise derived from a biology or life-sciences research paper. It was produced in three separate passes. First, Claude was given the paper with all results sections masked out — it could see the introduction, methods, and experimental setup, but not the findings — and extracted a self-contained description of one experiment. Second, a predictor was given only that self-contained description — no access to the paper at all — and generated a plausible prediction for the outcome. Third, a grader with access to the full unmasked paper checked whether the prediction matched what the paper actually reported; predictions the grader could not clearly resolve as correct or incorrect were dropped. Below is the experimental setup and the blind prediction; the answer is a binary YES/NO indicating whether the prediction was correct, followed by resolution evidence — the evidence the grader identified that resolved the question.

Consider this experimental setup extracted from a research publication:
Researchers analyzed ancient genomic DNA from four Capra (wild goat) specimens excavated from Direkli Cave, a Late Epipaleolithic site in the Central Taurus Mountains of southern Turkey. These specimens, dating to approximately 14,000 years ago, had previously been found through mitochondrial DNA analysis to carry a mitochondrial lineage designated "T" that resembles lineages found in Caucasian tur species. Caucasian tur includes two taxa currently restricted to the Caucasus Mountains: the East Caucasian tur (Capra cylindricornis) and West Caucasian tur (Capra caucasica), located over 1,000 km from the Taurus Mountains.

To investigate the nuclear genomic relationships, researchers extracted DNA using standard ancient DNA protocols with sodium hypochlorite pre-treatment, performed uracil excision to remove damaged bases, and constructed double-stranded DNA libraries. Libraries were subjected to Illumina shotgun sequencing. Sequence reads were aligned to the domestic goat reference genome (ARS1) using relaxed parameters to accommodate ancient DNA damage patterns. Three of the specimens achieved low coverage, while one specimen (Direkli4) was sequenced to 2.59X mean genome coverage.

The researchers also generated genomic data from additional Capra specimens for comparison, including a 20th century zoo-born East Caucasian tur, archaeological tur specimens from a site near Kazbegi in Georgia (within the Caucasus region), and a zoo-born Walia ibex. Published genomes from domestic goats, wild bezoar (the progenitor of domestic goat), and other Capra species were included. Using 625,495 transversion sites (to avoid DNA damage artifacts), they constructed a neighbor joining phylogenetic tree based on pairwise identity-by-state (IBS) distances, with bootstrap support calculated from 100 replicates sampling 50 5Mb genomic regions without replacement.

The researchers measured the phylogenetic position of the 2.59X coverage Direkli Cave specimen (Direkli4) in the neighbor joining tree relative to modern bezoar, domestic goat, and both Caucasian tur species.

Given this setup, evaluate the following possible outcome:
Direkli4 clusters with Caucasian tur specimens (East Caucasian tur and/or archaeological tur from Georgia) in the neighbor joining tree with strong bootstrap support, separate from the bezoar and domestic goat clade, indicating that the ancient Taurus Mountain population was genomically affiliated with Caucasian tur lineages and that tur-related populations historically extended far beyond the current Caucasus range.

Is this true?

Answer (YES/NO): NO